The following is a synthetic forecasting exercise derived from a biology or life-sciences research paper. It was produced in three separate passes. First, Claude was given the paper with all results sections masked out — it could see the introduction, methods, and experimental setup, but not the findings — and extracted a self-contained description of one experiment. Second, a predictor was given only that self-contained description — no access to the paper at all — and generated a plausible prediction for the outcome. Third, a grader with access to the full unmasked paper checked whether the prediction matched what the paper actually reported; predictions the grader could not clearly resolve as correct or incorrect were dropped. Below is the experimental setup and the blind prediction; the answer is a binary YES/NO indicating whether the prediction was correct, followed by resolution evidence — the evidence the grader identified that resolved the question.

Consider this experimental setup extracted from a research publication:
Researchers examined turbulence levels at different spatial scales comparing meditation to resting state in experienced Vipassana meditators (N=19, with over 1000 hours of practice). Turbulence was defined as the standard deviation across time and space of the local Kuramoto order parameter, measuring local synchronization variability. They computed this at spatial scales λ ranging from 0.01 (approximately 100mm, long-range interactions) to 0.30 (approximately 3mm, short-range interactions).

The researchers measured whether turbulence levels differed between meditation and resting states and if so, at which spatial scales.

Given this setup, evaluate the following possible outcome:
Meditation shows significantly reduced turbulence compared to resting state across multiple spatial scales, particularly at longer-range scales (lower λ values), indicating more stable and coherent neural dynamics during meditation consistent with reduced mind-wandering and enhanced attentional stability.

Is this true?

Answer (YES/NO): NO